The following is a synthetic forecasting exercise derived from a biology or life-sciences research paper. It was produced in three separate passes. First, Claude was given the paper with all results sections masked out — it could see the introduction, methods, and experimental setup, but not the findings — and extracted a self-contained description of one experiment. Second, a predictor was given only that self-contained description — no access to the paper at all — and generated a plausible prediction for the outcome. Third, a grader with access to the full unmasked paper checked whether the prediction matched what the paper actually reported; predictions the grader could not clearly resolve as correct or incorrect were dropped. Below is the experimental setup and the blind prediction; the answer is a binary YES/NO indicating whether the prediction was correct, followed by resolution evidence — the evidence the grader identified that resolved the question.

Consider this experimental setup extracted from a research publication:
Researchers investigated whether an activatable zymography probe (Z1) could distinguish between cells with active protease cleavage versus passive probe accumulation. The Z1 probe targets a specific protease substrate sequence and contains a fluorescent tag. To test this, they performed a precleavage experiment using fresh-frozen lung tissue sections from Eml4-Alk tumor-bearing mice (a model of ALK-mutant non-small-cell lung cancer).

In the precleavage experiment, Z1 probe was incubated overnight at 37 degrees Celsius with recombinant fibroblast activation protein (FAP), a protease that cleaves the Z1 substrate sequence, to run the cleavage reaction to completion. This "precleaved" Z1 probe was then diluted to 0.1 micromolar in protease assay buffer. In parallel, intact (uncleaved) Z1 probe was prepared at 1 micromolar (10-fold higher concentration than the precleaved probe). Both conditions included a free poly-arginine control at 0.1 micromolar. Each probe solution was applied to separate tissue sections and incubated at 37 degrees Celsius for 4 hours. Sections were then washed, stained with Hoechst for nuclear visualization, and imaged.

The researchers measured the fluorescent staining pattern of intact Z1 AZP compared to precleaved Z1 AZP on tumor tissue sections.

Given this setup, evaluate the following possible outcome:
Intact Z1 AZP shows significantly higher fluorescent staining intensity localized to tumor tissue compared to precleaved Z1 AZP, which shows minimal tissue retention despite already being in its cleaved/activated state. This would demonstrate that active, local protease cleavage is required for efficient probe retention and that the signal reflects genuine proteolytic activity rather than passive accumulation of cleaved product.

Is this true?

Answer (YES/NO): NO